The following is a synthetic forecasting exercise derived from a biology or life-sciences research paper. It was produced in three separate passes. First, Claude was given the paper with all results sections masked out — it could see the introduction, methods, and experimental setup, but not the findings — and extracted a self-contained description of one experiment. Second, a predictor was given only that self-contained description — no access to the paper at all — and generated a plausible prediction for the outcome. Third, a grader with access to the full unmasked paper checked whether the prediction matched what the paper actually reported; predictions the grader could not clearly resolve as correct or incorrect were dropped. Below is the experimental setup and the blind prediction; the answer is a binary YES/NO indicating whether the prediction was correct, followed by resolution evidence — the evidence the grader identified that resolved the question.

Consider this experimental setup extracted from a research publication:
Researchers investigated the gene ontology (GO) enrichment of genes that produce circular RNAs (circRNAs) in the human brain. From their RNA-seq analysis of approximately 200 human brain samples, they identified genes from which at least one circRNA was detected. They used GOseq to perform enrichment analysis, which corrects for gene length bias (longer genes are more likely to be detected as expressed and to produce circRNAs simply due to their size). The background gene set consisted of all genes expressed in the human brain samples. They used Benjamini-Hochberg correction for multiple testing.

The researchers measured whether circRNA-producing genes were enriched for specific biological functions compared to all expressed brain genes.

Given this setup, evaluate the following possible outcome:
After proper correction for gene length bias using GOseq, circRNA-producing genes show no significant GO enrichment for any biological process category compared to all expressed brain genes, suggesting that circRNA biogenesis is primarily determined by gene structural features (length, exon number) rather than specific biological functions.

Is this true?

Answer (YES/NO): NO